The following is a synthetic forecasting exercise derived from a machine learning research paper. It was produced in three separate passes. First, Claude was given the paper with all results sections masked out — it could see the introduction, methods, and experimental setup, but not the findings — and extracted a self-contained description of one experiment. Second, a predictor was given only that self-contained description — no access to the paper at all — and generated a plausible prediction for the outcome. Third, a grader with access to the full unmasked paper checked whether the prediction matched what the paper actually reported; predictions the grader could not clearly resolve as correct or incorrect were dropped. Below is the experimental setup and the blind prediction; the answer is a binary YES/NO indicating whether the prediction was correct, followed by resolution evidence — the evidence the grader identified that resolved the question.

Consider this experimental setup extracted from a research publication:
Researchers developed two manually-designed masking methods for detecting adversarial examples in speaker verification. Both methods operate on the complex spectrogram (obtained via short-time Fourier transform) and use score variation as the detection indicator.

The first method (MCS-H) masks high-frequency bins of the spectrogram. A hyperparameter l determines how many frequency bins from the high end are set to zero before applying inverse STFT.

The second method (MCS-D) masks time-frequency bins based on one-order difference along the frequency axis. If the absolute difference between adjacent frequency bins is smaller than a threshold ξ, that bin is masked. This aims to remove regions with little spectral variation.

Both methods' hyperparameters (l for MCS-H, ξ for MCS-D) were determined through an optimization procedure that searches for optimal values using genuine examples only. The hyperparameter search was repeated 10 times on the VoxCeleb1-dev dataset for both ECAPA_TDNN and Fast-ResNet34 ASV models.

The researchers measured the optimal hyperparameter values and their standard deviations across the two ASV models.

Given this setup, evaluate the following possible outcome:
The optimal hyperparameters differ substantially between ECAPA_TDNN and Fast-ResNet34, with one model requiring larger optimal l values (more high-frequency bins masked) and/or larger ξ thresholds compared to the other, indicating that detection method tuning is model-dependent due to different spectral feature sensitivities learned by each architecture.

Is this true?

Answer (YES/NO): YES